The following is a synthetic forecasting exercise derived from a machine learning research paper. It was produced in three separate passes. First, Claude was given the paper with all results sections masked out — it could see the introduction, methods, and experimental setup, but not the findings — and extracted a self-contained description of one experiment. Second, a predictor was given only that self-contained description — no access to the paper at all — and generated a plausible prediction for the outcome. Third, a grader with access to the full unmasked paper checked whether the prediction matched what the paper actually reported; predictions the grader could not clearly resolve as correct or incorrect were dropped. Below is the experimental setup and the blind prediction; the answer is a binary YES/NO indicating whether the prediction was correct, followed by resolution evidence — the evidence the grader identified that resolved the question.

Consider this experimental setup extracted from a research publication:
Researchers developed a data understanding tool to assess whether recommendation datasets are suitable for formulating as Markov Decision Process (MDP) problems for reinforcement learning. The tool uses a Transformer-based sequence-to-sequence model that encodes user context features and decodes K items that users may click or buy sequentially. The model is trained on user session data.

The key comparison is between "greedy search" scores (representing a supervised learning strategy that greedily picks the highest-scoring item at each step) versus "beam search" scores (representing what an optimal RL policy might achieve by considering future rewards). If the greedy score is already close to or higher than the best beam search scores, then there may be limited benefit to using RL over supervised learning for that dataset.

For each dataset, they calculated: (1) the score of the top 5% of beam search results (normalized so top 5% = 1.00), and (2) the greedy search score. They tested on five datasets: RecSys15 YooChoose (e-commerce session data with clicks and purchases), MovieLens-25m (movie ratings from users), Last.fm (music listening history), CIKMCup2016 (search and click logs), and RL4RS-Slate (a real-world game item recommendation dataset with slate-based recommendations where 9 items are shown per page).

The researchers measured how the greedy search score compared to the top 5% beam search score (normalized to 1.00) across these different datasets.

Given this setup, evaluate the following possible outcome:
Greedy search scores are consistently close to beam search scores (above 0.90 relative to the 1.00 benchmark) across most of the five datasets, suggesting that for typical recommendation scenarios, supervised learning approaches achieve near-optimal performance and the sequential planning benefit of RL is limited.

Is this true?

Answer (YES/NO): YES